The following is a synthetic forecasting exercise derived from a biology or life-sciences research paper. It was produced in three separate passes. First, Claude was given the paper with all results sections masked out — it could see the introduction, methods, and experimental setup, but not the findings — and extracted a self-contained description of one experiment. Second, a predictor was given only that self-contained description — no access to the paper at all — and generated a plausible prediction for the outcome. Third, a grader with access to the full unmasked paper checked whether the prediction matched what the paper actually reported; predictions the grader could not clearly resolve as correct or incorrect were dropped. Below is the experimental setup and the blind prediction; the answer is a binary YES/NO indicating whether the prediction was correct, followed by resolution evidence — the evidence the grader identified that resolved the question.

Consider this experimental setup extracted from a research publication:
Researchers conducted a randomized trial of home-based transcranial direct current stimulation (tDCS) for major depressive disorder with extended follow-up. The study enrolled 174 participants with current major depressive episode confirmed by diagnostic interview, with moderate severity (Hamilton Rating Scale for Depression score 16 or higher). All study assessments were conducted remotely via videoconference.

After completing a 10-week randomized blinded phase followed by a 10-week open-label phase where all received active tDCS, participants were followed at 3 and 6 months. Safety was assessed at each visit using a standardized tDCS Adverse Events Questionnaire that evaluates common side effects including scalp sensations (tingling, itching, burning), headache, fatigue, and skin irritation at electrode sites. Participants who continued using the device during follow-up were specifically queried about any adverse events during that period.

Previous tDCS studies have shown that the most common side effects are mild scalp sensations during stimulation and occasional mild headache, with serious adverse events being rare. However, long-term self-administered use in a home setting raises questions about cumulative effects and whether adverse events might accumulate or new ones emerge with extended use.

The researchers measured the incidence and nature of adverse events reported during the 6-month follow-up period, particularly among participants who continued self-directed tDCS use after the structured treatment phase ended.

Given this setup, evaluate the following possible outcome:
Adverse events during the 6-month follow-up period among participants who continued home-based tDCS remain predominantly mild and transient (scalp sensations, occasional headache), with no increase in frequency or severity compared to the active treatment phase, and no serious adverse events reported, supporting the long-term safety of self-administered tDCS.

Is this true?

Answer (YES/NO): YES